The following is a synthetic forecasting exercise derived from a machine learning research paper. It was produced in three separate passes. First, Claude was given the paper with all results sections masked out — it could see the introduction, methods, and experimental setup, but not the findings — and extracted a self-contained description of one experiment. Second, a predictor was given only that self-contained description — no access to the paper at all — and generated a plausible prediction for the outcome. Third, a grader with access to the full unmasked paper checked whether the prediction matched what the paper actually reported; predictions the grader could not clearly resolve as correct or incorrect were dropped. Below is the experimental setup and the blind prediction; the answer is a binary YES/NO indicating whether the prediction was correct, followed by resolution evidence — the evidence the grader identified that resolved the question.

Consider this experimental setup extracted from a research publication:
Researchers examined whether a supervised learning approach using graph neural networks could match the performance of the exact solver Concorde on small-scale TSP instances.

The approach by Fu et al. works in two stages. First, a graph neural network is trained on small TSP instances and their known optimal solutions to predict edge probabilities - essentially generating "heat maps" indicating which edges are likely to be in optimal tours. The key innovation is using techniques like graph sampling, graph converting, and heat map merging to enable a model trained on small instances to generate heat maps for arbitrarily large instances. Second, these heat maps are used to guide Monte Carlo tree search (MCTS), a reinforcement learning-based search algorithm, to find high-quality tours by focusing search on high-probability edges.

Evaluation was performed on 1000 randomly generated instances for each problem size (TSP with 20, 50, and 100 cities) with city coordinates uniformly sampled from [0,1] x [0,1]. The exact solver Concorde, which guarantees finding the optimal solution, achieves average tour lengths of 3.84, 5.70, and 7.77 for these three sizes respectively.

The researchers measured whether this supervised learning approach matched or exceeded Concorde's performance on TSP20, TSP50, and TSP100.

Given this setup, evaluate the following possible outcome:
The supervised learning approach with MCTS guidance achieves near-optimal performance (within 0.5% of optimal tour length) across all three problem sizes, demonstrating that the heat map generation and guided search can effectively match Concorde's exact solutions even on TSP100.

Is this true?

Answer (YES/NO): YES